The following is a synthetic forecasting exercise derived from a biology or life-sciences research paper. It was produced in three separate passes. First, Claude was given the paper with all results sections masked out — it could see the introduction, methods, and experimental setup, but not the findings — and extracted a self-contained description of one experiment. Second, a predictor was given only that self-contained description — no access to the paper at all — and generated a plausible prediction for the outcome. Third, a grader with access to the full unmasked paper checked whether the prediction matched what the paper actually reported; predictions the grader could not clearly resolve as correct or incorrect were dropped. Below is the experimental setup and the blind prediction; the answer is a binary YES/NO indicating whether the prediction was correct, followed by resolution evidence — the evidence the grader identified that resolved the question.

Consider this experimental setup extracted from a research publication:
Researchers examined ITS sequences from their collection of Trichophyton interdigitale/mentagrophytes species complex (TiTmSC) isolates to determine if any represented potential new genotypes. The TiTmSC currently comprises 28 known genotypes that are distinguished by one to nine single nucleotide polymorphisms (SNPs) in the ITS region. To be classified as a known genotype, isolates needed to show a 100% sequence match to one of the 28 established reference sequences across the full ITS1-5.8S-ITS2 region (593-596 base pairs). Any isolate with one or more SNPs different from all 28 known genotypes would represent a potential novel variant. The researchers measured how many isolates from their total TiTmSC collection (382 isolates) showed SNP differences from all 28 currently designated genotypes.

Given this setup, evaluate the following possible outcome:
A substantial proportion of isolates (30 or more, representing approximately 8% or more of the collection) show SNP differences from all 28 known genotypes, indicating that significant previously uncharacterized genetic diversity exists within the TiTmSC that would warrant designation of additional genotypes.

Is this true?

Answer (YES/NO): NO